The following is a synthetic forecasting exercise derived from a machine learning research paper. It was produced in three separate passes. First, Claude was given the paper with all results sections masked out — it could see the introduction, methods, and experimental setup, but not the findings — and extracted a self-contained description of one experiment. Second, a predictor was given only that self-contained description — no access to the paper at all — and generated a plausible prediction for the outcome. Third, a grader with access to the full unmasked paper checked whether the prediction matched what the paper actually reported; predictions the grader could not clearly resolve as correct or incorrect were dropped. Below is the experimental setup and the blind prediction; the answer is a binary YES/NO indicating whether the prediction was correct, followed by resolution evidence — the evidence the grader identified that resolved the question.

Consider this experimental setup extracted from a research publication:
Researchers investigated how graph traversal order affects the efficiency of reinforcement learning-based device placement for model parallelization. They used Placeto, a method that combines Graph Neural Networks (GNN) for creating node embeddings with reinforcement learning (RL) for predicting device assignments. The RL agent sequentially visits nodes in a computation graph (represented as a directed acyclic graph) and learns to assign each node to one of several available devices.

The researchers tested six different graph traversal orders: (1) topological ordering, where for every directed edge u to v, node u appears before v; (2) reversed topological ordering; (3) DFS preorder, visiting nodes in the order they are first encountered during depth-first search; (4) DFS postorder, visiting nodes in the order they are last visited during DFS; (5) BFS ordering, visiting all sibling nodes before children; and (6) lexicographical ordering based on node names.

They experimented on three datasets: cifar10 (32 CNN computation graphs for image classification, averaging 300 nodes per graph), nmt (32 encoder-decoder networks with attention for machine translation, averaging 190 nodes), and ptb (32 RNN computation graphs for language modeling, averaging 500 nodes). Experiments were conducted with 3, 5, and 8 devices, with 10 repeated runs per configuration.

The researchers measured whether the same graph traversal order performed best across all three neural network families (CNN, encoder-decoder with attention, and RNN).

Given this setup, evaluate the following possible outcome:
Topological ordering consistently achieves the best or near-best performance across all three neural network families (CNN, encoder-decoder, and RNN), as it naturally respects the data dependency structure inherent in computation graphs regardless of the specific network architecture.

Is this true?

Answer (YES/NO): NO